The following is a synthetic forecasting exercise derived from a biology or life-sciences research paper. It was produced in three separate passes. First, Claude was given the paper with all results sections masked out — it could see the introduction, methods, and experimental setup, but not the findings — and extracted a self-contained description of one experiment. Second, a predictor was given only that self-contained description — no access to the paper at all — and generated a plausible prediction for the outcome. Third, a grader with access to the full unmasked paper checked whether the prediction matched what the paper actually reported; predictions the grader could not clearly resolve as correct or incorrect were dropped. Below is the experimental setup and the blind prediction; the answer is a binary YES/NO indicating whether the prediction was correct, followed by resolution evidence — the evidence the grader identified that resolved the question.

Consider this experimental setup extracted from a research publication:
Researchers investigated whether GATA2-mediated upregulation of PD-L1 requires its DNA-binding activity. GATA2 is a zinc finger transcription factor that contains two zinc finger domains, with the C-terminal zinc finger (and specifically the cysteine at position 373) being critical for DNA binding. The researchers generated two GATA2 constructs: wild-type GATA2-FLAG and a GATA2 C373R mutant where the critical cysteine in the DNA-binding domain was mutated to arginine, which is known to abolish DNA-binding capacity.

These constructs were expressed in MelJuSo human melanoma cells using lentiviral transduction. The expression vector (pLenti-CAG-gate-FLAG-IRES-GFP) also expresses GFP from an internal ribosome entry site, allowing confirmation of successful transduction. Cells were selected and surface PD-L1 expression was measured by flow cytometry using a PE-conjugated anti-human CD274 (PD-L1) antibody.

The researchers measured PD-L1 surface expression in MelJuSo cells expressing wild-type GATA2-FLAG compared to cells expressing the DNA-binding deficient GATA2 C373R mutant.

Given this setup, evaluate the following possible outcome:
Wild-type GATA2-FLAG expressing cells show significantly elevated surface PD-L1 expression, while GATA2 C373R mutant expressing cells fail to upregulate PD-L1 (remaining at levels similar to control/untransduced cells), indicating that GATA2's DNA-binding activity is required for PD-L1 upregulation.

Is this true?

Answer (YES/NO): YES